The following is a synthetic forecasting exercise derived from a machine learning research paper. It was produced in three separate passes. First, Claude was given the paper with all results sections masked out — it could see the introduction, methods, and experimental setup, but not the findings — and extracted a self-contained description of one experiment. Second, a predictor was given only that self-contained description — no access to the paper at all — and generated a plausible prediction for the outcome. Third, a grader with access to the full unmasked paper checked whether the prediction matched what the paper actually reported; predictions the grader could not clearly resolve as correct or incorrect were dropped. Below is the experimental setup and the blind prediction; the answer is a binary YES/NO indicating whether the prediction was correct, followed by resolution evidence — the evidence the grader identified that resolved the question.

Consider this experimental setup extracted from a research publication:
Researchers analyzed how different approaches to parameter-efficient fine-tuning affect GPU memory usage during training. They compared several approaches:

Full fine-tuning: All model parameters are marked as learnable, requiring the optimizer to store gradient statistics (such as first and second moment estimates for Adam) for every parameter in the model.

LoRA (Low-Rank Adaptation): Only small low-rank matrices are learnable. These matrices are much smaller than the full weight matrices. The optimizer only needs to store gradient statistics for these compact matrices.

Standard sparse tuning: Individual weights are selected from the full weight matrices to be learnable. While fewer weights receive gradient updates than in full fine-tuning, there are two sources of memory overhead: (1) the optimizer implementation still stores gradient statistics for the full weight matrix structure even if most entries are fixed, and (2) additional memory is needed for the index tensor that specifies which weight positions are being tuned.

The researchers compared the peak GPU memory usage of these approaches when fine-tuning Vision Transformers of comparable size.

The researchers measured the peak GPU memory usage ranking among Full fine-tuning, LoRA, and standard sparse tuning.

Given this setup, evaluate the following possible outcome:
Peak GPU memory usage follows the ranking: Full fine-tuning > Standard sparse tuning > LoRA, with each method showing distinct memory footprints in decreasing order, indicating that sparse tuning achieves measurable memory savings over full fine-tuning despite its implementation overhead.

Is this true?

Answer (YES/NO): NO